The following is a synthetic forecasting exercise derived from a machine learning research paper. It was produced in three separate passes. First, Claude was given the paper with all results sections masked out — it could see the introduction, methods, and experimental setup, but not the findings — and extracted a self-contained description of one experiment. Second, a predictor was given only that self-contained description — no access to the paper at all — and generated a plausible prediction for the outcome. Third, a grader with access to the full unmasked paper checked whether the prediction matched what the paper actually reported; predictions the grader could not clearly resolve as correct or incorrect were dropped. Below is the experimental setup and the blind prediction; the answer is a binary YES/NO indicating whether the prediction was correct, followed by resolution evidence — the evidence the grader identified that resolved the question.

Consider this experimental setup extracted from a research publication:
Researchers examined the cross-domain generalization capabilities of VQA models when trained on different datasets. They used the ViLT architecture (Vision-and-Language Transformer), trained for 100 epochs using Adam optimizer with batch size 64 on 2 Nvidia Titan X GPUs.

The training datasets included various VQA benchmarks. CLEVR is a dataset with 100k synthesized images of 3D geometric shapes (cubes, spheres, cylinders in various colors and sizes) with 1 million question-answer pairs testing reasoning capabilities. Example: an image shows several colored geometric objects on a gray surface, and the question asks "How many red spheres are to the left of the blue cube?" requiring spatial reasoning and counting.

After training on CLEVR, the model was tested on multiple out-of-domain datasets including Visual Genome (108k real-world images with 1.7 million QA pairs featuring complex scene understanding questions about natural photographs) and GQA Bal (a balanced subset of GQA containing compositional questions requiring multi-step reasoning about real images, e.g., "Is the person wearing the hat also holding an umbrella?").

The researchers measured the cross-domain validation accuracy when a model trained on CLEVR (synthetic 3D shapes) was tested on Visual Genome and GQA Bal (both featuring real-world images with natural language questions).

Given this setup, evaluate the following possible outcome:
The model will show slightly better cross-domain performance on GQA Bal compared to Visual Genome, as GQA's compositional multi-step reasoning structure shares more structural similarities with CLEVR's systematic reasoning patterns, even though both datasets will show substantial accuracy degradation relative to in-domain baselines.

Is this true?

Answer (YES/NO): NO